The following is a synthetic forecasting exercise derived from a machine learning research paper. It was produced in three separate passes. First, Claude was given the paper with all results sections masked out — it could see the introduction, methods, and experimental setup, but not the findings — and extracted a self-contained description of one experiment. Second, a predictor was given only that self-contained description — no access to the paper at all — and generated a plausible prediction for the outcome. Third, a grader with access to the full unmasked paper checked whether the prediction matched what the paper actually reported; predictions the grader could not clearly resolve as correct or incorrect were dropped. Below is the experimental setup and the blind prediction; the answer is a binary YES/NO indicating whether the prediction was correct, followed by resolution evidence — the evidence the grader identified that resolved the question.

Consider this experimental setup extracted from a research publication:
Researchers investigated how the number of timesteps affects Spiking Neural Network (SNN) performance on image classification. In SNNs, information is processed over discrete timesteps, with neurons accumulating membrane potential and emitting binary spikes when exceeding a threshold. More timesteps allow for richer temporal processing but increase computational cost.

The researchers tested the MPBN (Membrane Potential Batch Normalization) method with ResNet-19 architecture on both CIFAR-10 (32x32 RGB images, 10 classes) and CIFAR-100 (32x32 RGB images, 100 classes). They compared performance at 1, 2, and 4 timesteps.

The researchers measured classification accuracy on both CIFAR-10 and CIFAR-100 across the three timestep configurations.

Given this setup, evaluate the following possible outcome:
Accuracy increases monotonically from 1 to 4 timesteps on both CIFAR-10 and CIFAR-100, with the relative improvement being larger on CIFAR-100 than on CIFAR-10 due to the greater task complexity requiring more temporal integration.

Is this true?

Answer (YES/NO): YES